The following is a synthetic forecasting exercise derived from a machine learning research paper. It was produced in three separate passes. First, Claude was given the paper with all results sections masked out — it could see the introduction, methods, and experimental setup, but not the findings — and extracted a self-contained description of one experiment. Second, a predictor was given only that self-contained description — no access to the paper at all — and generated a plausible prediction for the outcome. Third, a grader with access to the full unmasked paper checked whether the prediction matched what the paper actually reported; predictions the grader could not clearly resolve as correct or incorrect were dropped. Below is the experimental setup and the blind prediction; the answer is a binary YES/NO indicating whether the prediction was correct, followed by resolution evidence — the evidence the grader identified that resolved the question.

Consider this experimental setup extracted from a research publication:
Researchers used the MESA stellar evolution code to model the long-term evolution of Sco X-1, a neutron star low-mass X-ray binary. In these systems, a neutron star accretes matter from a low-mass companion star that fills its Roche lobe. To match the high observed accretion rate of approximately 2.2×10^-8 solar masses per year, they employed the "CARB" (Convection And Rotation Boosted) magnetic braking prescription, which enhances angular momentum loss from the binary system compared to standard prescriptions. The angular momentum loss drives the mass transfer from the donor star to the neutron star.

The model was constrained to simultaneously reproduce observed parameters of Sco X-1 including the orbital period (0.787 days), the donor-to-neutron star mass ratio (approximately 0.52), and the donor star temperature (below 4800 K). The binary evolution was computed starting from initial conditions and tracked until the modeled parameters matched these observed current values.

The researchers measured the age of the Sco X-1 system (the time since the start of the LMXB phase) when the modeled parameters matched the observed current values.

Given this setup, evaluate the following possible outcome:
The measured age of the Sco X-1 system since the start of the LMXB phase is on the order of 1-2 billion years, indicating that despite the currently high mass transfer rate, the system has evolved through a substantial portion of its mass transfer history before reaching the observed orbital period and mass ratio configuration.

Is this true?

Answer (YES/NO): NO